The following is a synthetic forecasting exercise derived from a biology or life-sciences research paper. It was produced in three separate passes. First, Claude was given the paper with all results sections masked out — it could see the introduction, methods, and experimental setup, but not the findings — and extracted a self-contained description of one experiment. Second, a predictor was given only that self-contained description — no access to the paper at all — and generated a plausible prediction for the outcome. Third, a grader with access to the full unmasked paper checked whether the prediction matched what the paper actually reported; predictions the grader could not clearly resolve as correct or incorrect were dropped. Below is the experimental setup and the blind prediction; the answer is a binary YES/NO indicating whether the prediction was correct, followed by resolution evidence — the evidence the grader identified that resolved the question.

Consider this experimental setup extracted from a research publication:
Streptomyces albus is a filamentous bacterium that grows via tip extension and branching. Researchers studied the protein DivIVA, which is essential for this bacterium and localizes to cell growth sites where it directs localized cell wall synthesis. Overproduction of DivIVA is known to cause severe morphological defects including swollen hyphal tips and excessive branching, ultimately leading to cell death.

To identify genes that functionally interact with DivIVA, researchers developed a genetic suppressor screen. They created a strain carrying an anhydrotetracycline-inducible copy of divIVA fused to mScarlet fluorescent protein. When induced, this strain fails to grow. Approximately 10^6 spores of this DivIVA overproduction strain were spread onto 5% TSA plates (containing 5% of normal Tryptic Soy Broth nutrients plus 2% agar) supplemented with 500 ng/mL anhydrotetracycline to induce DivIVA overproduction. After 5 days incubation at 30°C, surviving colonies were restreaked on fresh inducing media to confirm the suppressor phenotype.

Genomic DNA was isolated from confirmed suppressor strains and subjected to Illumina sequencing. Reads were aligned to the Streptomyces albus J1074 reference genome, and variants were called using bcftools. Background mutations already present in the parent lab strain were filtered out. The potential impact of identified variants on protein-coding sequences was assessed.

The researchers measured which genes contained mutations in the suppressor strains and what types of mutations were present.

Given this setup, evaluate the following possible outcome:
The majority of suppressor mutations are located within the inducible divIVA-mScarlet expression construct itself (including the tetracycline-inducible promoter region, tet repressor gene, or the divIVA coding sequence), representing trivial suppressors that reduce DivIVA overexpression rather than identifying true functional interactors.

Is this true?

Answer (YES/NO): NO